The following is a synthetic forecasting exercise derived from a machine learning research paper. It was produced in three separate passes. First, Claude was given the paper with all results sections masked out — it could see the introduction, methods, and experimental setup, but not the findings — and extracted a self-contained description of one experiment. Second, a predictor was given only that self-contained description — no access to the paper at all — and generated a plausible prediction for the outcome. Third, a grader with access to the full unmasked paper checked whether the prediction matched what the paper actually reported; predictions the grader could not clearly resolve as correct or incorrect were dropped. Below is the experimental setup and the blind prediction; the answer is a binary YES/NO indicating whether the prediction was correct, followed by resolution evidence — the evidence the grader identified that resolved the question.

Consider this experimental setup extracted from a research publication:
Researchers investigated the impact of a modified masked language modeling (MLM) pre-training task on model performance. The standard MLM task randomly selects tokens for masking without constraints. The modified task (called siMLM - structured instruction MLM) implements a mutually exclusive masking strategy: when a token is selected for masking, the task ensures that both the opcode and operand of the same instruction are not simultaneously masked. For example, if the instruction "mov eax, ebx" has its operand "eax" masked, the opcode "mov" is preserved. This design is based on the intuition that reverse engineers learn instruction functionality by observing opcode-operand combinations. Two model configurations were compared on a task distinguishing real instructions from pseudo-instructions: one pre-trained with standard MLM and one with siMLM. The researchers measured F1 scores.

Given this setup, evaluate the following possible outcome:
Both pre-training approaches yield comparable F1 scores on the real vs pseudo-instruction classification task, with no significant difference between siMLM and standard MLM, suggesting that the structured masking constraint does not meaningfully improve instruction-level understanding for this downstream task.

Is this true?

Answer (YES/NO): NO